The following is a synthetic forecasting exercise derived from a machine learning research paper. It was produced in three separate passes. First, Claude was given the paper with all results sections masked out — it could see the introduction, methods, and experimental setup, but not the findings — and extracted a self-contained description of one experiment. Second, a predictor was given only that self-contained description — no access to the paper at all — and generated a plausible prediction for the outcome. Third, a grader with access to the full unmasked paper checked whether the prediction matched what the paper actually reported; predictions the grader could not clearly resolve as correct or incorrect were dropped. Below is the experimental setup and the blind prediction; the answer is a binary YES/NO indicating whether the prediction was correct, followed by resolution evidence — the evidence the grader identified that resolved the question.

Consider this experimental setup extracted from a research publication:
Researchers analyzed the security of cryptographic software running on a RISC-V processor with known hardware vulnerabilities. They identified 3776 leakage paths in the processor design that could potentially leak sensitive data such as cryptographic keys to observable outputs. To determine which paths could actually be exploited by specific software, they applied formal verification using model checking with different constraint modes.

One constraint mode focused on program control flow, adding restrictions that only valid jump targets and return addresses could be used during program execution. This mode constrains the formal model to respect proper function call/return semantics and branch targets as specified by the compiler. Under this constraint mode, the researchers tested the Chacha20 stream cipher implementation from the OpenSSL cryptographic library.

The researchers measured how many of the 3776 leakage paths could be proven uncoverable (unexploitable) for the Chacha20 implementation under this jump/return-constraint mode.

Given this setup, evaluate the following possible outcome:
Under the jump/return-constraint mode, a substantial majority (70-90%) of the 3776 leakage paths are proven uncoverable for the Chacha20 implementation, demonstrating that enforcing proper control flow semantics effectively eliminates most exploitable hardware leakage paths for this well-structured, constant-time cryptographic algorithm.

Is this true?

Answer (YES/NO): NO